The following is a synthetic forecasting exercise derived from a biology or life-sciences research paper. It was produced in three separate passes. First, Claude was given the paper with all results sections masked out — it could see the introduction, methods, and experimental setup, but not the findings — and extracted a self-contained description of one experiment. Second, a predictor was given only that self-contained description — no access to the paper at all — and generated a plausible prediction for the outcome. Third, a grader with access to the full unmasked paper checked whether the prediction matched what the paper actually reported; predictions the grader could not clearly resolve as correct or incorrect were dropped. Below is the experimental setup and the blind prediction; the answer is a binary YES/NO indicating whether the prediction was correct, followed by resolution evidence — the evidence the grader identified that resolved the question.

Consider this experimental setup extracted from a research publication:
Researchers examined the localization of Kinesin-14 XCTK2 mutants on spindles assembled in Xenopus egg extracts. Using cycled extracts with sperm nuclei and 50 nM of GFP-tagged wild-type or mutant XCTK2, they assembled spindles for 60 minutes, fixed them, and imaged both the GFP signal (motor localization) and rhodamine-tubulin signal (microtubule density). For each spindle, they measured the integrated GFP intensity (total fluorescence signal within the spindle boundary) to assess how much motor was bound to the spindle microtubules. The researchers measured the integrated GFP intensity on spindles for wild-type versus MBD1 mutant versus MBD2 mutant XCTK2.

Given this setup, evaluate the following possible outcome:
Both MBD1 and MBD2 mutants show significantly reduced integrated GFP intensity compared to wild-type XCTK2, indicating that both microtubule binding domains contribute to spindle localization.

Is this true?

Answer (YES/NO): YES